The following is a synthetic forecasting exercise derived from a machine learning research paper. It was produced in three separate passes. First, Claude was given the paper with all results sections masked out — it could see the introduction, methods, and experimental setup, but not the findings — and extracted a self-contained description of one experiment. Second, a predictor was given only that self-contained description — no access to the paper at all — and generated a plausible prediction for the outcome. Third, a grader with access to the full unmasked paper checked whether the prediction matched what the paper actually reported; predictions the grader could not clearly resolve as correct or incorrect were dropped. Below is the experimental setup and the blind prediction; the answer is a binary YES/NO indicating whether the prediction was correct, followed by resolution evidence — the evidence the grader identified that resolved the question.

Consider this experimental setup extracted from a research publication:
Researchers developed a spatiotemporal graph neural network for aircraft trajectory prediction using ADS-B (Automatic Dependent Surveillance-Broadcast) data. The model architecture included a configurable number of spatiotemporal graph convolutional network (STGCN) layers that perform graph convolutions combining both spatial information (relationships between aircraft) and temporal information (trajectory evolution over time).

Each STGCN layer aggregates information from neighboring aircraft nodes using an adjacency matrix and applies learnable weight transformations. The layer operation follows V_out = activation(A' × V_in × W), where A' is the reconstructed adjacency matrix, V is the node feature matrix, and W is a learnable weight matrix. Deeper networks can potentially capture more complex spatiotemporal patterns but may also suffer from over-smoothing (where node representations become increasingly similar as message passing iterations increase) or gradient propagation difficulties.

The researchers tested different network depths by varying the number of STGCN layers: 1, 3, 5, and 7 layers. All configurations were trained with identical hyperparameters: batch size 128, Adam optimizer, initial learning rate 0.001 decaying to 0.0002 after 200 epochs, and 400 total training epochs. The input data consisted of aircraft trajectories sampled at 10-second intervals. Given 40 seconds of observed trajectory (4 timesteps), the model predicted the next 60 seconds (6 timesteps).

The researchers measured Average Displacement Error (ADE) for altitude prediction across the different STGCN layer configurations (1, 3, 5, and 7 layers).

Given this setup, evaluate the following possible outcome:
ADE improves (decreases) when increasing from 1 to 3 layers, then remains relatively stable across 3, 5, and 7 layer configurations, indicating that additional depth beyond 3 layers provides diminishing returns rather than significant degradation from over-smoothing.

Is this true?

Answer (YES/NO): NO